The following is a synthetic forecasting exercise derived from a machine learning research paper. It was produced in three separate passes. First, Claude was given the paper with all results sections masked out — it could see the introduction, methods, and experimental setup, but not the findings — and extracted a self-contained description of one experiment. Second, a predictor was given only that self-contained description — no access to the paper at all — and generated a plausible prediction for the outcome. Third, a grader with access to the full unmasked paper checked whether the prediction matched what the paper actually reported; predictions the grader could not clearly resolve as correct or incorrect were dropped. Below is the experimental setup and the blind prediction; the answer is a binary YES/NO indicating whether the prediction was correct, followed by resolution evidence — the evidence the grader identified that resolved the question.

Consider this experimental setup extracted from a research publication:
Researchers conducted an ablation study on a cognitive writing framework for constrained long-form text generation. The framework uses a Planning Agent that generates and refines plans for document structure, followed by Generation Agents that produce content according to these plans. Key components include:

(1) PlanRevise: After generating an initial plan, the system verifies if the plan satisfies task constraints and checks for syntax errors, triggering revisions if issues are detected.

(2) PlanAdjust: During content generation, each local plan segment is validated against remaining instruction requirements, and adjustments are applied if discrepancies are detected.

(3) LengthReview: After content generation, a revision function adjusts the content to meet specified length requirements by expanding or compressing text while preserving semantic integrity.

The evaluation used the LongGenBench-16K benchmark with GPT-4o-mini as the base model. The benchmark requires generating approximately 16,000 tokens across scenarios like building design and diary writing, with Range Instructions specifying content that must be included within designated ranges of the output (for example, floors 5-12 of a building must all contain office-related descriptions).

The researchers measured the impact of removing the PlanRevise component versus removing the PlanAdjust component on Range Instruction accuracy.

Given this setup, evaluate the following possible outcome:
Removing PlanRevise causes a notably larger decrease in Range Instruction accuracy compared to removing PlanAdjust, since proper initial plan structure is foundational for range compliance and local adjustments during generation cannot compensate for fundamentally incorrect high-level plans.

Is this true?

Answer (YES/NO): NO